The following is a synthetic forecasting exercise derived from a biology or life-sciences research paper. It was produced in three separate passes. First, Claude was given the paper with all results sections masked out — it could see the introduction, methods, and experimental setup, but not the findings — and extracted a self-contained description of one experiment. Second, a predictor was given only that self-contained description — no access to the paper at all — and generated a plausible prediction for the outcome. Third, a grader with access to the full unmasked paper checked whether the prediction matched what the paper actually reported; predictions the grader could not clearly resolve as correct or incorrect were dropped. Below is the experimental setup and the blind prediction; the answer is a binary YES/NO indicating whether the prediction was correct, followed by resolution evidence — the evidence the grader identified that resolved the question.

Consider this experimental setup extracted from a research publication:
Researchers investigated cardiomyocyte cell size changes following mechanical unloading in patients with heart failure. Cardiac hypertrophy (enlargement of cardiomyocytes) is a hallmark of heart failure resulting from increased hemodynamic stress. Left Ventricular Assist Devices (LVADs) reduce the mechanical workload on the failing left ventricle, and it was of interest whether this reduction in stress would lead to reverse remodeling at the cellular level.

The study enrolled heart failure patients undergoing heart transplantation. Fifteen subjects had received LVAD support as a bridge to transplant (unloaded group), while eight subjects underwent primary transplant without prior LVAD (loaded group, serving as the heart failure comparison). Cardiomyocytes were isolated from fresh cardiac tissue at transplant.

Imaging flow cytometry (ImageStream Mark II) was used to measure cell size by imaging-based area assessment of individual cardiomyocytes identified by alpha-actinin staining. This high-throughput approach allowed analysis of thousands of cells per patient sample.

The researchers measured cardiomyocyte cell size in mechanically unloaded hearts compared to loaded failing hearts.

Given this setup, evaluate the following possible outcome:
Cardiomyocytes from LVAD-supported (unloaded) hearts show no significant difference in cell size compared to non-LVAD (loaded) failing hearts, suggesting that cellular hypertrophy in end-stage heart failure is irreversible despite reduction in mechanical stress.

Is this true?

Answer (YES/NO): NO